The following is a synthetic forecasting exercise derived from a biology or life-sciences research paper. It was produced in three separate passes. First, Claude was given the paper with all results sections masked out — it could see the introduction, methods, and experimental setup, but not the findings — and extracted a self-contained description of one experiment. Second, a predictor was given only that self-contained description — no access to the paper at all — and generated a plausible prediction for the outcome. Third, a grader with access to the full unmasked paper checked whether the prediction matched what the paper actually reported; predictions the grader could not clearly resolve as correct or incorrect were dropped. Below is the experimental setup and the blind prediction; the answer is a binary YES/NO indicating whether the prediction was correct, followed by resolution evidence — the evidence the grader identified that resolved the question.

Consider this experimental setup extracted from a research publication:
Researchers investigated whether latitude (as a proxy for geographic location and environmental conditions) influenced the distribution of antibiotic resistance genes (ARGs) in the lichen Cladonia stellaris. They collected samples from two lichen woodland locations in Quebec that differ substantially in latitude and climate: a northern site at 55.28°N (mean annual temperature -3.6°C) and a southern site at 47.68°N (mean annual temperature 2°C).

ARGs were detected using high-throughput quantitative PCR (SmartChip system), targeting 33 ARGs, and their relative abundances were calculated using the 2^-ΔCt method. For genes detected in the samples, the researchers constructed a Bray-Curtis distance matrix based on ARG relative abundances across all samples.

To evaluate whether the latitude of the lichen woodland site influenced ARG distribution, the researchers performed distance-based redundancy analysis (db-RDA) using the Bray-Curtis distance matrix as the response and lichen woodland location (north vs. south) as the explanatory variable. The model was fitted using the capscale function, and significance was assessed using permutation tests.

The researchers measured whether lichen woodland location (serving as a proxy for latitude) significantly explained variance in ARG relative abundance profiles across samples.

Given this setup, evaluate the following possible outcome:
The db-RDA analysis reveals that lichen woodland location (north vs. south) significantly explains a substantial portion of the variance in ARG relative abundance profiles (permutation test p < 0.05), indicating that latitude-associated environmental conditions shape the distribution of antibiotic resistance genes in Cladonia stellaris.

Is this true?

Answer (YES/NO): YES